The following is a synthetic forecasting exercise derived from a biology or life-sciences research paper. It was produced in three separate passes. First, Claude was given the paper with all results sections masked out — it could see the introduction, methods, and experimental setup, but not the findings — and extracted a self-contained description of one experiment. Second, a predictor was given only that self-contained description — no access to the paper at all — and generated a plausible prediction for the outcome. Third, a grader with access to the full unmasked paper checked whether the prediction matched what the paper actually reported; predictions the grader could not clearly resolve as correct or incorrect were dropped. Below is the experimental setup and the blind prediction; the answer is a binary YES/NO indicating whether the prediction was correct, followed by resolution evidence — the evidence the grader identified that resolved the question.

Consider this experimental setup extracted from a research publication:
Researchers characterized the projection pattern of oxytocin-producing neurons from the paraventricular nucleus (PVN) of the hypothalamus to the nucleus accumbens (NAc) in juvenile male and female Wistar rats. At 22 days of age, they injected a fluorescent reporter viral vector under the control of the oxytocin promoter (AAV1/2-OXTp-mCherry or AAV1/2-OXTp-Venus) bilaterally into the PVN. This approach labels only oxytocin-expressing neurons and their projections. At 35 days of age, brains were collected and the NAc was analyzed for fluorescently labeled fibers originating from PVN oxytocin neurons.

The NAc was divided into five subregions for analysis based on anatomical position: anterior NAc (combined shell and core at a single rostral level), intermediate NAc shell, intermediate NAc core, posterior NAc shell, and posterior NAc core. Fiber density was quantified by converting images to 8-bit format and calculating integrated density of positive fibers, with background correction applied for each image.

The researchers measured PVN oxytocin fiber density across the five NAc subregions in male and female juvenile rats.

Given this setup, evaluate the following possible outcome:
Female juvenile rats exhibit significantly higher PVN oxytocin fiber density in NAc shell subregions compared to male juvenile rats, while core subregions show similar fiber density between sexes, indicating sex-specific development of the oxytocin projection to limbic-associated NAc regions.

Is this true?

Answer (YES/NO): NO